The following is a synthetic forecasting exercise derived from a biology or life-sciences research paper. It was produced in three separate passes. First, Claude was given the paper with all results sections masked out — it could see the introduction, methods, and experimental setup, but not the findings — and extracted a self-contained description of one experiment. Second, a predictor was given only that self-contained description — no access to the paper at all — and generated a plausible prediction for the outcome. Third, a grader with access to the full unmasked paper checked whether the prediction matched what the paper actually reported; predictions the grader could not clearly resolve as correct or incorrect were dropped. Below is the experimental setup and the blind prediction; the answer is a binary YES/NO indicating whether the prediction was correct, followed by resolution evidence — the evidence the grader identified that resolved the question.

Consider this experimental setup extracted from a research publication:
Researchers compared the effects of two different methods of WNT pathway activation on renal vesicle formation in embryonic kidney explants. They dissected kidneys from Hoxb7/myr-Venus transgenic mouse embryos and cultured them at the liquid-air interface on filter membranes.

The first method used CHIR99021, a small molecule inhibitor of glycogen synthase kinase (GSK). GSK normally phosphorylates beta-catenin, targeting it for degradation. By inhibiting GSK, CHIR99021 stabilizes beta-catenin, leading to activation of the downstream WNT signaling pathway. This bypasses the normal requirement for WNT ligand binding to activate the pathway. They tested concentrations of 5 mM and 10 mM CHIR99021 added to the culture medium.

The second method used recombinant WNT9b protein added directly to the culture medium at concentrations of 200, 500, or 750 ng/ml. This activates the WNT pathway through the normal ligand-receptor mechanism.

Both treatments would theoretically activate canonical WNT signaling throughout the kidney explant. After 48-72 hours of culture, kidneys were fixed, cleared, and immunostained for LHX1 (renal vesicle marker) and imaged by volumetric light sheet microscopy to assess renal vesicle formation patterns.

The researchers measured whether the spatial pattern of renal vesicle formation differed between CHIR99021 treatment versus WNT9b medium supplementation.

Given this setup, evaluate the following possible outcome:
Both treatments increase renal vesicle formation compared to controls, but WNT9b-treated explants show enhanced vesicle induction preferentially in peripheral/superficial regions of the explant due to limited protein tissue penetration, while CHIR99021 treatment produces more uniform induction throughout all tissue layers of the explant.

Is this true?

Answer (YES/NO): NO